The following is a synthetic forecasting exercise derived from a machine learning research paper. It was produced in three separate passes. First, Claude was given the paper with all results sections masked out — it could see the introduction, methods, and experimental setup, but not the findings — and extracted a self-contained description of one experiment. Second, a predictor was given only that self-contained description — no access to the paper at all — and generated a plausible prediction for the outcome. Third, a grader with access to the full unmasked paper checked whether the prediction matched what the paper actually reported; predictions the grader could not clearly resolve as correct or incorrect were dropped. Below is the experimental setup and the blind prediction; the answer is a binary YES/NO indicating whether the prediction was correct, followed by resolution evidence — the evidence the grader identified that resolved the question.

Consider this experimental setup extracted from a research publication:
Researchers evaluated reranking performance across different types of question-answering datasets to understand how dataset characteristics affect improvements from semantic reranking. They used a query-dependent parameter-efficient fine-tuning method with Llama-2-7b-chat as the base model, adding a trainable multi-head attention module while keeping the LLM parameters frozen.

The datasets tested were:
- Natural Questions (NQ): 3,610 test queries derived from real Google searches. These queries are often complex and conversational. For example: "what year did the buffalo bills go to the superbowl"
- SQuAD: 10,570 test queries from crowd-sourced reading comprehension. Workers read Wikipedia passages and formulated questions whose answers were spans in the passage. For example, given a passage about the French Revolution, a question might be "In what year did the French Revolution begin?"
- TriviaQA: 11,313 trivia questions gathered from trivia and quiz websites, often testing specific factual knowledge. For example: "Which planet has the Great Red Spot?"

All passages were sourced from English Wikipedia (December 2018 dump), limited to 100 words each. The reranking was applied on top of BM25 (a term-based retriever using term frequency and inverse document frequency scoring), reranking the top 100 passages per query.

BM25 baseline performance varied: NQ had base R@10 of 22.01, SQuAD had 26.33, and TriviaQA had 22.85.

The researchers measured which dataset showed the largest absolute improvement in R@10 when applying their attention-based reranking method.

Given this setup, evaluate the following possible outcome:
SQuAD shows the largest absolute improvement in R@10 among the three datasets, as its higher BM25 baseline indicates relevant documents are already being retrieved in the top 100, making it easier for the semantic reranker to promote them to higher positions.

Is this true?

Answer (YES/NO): YES